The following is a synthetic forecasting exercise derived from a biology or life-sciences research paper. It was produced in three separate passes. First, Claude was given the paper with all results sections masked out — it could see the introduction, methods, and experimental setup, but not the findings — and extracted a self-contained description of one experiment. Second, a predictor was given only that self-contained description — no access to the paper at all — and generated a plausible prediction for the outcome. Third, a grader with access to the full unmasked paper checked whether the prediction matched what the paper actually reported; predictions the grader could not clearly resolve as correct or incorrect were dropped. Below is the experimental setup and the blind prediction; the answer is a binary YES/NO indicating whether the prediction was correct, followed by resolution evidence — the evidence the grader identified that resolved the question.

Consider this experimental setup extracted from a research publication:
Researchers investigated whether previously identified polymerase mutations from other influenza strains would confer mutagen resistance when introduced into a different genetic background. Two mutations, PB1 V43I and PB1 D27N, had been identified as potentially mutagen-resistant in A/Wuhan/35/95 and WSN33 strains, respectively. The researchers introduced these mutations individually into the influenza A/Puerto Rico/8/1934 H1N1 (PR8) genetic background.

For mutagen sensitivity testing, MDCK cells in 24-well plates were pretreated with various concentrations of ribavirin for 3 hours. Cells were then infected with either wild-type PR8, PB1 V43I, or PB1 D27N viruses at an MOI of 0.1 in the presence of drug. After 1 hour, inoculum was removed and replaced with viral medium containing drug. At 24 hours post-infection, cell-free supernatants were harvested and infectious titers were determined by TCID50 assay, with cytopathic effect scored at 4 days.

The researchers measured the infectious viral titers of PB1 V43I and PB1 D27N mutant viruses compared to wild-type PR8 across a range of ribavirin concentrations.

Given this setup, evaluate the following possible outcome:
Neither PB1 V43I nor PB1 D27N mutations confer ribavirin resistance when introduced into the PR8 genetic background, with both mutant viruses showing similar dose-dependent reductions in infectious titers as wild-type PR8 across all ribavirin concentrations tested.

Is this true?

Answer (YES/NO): YES